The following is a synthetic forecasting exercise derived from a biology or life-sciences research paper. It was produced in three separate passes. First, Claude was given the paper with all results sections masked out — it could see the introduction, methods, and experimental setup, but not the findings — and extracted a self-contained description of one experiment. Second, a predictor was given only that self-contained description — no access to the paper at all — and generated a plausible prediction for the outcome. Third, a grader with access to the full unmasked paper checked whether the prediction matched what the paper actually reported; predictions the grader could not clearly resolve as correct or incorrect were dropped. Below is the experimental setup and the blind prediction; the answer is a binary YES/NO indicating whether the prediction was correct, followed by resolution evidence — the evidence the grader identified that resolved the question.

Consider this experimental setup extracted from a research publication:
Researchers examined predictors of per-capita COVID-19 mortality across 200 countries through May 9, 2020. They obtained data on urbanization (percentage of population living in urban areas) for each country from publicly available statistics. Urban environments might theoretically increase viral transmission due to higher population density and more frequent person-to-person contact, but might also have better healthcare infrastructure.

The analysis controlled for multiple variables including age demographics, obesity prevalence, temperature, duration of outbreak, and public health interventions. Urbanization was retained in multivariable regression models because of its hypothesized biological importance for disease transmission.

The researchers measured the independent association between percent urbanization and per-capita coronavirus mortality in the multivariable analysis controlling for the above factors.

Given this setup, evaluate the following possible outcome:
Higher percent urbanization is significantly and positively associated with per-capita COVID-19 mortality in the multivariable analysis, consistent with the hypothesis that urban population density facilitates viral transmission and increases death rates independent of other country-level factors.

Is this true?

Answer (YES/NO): NO